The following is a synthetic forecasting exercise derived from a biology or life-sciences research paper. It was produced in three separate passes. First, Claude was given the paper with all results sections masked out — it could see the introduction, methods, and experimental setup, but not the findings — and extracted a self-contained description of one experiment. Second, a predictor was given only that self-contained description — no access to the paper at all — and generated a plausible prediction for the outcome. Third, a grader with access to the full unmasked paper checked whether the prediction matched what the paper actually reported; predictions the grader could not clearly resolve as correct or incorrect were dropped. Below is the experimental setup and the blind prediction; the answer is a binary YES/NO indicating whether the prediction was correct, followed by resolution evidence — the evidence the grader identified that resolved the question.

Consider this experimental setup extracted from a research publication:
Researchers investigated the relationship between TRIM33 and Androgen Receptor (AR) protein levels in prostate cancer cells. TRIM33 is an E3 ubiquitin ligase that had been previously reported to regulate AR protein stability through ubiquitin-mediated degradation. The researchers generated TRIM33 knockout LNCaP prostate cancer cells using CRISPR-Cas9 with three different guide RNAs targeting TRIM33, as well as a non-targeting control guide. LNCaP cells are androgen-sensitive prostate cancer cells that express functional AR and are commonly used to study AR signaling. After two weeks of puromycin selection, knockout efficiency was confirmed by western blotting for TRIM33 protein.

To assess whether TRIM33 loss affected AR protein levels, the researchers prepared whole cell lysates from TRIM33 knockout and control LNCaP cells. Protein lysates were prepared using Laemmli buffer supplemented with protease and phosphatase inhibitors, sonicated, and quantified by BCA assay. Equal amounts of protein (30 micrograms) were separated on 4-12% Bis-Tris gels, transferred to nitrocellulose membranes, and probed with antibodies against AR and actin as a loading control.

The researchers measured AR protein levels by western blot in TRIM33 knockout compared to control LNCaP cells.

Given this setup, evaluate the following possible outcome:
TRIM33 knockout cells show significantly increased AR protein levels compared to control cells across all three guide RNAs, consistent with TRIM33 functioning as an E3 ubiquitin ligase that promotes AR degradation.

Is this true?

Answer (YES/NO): NO